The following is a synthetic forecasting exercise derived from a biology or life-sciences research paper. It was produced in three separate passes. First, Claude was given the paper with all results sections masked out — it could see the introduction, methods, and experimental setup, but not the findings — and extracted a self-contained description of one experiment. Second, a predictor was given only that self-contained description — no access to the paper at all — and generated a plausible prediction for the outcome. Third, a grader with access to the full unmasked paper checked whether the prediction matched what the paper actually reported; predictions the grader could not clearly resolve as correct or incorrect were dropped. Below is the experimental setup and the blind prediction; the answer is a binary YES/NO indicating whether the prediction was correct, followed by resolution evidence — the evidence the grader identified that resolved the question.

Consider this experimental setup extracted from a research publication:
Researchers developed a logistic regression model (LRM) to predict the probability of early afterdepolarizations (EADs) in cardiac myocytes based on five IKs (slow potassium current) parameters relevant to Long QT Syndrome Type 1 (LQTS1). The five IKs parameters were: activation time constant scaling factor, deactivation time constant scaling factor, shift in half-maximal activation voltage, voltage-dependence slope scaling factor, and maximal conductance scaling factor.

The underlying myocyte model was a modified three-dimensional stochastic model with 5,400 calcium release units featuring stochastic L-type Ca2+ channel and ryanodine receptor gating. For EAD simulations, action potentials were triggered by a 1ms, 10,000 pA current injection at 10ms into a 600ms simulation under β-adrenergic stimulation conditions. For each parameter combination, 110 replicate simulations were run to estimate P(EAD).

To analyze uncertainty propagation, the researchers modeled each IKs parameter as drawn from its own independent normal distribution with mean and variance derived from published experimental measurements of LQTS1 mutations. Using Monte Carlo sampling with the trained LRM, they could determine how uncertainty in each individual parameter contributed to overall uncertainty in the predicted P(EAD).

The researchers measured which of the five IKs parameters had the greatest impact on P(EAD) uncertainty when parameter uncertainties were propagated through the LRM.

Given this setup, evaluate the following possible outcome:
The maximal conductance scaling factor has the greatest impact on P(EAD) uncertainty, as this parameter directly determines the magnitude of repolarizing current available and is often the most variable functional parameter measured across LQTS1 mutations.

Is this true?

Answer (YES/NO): YES